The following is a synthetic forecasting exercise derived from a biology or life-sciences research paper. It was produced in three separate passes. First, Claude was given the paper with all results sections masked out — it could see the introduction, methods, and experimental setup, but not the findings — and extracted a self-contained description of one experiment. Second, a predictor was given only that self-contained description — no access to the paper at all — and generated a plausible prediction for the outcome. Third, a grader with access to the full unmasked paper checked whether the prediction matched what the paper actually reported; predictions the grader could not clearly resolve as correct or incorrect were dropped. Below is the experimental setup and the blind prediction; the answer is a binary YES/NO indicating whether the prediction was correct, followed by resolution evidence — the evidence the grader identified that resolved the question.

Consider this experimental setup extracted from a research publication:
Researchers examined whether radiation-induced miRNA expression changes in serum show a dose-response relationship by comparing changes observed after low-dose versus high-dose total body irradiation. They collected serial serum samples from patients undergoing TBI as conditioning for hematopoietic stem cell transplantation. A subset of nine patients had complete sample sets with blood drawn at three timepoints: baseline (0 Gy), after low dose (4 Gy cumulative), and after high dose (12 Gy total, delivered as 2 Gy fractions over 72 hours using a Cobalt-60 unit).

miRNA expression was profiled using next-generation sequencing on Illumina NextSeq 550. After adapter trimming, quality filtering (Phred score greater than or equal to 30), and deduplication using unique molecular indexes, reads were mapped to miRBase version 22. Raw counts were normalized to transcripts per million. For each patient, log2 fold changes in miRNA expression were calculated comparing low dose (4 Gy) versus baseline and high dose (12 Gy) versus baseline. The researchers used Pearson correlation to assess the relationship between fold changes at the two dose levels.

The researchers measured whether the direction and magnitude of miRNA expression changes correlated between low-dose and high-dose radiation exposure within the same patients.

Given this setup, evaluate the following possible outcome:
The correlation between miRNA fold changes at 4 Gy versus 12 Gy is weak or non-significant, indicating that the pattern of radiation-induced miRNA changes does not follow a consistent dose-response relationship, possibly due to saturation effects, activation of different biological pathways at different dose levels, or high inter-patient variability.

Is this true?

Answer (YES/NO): NO